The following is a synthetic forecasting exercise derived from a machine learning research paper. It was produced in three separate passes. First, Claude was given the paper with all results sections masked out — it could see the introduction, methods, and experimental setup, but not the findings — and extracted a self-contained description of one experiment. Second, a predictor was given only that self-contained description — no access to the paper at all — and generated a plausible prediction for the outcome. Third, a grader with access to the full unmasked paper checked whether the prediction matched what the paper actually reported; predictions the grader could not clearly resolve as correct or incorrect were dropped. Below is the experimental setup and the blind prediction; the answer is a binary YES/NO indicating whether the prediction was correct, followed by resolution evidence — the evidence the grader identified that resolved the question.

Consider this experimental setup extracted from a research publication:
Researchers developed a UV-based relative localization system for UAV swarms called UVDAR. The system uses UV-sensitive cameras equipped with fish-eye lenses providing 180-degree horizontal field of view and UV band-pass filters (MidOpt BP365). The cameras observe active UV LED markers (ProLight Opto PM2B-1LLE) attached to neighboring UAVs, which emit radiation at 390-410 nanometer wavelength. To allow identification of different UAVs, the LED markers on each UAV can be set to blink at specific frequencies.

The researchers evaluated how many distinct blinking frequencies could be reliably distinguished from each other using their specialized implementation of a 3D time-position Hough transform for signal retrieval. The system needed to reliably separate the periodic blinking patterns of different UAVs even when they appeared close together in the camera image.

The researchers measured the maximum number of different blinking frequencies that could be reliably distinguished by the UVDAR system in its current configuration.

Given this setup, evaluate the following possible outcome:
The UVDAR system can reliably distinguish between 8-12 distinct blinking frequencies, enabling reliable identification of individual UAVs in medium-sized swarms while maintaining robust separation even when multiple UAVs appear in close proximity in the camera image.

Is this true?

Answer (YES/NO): NO